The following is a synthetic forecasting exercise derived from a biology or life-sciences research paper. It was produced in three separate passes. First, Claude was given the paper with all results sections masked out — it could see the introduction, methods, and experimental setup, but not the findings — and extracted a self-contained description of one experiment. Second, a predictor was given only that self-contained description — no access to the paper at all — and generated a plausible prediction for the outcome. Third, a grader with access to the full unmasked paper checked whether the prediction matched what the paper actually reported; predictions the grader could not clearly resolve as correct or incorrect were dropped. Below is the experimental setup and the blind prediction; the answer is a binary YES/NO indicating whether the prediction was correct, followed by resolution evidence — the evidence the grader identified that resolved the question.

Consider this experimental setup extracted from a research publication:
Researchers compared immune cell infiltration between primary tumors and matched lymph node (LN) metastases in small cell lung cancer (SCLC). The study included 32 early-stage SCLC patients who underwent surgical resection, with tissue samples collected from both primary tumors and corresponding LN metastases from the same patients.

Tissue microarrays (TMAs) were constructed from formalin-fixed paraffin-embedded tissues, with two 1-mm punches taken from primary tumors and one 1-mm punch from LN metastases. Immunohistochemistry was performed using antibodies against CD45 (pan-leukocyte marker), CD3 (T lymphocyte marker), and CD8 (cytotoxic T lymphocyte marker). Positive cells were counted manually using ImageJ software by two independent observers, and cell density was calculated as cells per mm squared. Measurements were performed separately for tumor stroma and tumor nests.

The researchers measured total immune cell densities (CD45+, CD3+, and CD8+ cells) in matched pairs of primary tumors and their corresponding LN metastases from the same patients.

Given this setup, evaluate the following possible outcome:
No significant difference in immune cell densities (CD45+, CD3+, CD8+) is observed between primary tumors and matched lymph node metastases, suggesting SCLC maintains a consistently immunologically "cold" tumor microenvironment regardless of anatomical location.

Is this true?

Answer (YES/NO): NO